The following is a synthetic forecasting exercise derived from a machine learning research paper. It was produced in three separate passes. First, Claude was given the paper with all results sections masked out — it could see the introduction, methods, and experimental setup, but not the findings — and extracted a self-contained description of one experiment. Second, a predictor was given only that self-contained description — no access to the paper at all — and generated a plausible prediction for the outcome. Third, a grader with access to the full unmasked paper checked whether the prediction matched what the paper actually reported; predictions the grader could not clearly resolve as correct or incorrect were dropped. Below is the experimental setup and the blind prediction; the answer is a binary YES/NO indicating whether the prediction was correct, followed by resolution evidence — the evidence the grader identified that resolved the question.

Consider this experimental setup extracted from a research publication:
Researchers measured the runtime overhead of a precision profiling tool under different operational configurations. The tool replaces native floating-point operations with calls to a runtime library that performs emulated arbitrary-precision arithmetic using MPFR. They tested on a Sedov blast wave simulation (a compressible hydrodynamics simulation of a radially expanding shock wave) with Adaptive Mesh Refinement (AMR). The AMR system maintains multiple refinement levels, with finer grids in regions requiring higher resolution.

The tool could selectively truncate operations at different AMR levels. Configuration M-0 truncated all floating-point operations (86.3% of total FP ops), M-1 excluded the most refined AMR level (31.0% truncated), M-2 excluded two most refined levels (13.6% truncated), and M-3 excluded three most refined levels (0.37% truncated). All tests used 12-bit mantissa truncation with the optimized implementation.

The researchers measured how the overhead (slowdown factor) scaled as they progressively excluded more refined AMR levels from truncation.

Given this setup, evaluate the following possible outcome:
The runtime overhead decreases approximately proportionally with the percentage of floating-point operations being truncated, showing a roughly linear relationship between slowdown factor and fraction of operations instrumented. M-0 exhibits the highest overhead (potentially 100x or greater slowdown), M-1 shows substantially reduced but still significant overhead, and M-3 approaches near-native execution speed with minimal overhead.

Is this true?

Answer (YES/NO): NO